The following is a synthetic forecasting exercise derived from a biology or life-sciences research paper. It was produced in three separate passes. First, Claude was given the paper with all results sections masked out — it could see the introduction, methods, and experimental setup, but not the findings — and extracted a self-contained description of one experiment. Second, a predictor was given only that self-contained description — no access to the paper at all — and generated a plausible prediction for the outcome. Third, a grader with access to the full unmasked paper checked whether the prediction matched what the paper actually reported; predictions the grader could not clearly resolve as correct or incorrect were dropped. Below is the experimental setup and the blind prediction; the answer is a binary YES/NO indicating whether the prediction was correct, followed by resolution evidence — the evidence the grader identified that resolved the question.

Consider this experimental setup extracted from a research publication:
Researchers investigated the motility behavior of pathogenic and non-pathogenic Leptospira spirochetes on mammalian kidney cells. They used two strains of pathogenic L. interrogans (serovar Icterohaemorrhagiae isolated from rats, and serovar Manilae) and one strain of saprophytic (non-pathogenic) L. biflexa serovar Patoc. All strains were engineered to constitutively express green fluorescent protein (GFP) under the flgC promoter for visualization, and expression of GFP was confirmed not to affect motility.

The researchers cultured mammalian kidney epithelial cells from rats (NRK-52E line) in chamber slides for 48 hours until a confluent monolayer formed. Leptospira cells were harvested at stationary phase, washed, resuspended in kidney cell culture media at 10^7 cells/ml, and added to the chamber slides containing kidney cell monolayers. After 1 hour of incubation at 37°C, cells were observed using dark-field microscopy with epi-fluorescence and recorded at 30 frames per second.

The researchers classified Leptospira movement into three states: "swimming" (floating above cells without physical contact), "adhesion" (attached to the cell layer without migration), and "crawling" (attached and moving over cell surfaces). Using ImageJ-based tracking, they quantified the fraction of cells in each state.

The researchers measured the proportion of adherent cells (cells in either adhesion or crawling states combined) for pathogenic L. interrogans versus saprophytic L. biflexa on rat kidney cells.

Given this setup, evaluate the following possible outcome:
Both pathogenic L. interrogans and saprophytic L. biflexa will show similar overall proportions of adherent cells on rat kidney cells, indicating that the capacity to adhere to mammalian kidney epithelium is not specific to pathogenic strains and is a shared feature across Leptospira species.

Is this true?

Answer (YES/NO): NO